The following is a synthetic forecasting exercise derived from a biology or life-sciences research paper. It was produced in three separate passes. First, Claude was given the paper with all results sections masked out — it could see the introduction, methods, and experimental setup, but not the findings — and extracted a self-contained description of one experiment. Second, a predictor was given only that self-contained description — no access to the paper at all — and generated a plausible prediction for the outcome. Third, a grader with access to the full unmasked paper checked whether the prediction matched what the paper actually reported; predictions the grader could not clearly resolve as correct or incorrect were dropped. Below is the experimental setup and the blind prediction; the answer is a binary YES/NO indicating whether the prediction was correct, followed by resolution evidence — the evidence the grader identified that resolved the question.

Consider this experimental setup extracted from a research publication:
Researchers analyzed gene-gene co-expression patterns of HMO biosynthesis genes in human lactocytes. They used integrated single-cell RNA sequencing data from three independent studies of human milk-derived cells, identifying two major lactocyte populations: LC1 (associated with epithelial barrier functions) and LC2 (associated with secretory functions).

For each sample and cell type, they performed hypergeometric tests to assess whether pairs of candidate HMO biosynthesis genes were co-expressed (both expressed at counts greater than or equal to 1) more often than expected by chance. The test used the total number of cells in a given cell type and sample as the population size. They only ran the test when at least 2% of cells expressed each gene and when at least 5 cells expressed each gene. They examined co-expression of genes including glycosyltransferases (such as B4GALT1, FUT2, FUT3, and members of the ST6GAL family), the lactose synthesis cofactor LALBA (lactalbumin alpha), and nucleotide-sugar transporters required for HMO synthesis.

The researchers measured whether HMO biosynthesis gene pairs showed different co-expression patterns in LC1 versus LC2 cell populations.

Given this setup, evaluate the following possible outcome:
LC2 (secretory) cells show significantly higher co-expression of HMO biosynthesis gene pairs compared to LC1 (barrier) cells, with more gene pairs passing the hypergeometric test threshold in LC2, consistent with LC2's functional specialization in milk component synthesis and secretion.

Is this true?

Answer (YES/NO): YES